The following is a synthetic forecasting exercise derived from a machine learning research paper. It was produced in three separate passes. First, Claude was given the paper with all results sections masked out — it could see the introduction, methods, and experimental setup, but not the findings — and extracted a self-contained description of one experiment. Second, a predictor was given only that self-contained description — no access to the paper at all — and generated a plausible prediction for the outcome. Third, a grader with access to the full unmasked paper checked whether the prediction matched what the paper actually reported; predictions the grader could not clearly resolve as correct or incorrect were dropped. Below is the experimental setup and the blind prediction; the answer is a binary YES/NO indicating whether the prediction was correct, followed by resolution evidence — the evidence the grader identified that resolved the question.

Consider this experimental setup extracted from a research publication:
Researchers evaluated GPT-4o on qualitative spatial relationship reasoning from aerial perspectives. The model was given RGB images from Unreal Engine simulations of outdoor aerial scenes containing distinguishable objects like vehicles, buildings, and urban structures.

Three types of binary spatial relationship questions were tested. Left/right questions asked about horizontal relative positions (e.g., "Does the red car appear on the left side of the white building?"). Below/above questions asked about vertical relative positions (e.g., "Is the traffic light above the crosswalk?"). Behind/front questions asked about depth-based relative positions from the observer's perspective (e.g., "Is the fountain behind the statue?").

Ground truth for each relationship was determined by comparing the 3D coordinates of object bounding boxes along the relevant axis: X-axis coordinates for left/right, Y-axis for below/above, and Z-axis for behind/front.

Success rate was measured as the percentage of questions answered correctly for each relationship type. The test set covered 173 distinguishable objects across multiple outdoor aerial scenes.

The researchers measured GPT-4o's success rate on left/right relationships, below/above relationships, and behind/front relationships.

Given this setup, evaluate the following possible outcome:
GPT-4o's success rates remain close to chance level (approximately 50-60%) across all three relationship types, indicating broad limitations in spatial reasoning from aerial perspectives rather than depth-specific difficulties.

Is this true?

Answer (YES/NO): YES